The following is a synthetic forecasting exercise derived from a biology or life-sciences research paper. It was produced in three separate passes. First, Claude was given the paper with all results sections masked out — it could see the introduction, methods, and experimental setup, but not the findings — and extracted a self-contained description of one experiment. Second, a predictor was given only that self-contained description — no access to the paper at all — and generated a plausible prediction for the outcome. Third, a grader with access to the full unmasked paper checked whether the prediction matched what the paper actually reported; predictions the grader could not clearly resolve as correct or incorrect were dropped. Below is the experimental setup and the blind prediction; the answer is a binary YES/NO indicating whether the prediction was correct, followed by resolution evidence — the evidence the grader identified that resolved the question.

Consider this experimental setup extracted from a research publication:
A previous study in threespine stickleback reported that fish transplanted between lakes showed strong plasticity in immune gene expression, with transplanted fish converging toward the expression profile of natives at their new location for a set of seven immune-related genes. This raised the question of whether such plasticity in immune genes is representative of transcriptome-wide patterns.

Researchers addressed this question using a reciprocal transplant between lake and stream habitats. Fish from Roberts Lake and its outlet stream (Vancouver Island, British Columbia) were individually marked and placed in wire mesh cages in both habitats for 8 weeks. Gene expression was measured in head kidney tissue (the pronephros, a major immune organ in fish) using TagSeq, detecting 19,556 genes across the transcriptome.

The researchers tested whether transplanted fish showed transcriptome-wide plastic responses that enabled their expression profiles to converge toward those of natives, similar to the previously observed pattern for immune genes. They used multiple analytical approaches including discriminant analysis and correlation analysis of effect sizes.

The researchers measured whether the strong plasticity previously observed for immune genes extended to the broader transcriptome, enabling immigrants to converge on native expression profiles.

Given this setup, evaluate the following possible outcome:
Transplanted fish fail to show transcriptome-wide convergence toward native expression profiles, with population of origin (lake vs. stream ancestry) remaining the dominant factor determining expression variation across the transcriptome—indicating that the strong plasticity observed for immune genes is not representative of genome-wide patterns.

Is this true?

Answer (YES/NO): NO